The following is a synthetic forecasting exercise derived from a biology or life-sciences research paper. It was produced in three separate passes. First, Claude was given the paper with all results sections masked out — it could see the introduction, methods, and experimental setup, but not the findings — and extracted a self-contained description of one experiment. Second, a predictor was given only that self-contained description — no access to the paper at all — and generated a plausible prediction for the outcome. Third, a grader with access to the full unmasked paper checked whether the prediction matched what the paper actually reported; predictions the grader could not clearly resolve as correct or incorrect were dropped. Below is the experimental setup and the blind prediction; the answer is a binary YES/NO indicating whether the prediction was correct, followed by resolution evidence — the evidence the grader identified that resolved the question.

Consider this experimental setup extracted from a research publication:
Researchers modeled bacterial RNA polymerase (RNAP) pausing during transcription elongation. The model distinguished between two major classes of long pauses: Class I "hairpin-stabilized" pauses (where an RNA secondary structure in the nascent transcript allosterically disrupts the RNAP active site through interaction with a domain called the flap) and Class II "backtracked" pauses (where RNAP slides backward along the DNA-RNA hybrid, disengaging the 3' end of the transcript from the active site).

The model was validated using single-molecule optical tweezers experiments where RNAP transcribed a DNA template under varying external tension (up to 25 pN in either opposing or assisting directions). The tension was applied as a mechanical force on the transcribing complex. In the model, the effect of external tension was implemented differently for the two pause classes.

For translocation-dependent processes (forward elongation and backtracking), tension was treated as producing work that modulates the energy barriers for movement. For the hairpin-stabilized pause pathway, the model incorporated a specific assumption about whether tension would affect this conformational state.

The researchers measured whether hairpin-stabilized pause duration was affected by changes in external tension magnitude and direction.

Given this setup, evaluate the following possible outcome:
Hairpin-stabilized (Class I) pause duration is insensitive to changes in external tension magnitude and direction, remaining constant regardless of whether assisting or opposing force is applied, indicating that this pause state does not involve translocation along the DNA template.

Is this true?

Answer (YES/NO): YES